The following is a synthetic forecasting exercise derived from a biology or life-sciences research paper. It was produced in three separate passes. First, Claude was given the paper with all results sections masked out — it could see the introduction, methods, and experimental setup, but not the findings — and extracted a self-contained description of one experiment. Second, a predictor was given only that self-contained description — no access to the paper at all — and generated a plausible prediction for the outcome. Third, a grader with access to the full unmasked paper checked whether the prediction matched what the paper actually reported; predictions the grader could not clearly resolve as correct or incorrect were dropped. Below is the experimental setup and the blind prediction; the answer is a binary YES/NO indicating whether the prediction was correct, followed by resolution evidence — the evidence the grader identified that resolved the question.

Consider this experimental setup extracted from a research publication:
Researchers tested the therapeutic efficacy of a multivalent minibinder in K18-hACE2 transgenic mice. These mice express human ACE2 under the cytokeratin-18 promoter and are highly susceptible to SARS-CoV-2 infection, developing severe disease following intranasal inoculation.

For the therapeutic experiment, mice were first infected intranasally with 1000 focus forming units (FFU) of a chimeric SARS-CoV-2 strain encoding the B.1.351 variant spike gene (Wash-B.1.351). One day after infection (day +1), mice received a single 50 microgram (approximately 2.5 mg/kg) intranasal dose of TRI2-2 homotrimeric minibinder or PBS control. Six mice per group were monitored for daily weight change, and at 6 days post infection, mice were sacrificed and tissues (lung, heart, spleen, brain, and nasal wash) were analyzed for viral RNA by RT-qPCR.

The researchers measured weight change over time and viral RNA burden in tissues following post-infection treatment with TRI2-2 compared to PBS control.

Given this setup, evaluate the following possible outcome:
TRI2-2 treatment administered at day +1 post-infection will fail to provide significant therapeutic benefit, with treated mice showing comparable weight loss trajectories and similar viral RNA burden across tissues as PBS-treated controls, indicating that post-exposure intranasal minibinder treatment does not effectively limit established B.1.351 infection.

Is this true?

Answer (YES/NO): NO